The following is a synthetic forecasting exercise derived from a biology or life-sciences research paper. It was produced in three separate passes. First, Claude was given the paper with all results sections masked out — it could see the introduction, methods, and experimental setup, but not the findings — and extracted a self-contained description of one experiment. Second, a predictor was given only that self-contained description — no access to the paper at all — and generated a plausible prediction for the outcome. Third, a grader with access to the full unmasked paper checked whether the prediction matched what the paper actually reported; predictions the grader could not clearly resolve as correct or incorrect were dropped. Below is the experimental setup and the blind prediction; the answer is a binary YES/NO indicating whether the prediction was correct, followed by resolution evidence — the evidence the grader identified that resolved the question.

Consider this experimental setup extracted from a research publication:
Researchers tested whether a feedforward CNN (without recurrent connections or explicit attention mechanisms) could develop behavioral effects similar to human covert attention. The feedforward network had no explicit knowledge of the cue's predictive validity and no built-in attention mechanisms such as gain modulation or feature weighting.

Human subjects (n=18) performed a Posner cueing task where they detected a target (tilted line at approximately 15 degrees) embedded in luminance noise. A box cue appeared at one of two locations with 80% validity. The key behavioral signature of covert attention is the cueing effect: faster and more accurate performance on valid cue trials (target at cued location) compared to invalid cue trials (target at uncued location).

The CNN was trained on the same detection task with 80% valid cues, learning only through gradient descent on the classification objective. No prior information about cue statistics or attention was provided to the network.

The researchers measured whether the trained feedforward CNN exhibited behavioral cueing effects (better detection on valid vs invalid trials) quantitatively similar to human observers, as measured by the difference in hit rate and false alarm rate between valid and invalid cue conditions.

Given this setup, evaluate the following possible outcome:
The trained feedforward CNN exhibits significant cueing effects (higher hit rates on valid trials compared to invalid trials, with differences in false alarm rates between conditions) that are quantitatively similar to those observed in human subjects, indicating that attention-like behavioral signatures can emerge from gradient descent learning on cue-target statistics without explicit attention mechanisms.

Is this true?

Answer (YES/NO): YES